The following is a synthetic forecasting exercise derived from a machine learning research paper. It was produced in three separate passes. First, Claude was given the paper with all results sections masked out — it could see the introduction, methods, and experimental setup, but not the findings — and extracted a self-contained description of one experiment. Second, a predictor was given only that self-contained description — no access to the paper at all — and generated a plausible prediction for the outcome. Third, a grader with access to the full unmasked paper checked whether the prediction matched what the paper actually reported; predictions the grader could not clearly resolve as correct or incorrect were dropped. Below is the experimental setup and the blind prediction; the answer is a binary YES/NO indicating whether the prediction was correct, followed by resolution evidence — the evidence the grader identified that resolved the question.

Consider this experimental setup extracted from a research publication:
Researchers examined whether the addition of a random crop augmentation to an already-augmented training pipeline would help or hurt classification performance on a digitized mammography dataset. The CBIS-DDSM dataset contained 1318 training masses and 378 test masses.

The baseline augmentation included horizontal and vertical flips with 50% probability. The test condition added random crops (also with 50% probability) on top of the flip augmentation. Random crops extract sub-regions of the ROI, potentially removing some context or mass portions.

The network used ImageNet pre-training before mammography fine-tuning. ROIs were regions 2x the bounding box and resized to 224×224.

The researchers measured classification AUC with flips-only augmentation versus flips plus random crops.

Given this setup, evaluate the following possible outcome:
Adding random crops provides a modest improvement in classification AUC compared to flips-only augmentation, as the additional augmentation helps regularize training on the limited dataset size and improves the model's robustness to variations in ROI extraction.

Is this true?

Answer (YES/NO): YES